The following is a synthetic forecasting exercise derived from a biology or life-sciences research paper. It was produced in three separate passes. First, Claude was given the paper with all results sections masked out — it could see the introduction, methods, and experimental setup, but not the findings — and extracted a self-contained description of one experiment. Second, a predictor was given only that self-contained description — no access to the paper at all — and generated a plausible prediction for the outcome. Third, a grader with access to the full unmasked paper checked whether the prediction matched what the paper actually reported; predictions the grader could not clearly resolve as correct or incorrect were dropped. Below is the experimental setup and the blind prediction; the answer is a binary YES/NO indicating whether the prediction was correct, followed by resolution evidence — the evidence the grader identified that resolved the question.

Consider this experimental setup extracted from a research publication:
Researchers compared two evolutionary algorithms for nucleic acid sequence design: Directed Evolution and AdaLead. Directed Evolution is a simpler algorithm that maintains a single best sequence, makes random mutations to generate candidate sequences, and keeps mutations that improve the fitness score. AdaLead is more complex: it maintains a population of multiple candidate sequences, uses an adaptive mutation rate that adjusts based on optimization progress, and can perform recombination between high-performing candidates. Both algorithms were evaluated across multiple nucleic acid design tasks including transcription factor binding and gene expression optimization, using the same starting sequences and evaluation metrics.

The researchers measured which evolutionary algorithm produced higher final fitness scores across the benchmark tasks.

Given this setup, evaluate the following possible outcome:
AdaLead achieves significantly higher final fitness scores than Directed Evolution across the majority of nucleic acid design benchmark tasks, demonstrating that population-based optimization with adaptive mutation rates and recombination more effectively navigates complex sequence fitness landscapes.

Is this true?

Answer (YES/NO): NO